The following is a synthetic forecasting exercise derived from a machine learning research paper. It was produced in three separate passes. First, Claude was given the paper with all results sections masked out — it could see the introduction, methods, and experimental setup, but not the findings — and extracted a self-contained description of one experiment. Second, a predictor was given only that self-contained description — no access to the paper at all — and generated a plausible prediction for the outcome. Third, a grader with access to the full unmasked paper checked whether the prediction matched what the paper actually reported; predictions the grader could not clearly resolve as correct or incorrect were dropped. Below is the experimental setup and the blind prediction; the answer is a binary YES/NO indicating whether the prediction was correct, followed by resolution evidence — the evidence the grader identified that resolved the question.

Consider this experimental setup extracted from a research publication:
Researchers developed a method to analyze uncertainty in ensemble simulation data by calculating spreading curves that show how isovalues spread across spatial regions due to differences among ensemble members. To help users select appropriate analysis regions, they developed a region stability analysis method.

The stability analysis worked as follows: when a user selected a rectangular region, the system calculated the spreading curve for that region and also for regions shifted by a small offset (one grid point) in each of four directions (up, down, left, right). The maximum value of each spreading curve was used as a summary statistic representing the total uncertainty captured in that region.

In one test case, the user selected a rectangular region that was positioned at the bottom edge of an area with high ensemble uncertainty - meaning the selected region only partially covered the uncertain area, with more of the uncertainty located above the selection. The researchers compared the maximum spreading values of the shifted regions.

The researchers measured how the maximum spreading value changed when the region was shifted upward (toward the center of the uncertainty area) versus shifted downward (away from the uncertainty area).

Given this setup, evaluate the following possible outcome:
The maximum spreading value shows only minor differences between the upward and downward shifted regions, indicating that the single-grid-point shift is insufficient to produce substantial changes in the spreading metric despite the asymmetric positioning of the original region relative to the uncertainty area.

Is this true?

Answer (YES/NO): NO